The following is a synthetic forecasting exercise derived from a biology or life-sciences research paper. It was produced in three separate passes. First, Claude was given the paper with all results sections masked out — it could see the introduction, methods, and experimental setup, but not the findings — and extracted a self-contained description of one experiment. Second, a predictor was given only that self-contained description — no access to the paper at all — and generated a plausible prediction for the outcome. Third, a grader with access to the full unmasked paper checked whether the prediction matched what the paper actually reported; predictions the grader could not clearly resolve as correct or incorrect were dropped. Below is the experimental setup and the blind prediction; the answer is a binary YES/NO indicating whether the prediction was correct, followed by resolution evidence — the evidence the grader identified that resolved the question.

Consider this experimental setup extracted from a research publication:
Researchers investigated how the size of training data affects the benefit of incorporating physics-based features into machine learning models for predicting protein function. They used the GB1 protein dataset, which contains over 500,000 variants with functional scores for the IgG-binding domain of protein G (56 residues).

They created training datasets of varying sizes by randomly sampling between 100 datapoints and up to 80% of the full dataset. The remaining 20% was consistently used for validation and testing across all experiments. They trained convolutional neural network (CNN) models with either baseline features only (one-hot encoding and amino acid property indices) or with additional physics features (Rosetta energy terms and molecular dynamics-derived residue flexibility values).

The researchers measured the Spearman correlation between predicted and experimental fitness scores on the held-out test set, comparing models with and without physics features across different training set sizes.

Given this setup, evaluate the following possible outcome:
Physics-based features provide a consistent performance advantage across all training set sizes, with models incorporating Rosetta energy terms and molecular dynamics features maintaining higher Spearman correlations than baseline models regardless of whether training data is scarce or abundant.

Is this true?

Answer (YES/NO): NO